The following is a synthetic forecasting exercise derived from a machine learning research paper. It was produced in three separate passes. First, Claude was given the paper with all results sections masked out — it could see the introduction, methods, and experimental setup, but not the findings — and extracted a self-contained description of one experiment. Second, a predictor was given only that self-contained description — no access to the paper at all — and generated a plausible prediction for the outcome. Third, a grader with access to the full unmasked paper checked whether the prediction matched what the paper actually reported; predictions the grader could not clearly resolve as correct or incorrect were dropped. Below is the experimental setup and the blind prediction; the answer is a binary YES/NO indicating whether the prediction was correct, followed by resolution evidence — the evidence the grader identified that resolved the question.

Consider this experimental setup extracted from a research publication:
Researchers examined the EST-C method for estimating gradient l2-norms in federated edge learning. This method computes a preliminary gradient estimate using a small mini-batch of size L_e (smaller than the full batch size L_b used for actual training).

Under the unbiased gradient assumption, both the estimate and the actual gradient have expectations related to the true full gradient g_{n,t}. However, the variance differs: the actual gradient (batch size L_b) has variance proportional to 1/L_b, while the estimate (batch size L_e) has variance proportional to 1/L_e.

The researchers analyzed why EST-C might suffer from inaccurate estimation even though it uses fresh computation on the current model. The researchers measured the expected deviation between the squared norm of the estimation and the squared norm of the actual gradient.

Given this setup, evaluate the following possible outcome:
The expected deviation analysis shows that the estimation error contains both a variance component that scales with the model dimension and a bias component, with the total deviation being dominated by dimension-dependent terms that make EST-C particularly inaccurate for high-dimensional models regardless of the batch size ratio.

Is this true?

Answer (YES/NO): NO